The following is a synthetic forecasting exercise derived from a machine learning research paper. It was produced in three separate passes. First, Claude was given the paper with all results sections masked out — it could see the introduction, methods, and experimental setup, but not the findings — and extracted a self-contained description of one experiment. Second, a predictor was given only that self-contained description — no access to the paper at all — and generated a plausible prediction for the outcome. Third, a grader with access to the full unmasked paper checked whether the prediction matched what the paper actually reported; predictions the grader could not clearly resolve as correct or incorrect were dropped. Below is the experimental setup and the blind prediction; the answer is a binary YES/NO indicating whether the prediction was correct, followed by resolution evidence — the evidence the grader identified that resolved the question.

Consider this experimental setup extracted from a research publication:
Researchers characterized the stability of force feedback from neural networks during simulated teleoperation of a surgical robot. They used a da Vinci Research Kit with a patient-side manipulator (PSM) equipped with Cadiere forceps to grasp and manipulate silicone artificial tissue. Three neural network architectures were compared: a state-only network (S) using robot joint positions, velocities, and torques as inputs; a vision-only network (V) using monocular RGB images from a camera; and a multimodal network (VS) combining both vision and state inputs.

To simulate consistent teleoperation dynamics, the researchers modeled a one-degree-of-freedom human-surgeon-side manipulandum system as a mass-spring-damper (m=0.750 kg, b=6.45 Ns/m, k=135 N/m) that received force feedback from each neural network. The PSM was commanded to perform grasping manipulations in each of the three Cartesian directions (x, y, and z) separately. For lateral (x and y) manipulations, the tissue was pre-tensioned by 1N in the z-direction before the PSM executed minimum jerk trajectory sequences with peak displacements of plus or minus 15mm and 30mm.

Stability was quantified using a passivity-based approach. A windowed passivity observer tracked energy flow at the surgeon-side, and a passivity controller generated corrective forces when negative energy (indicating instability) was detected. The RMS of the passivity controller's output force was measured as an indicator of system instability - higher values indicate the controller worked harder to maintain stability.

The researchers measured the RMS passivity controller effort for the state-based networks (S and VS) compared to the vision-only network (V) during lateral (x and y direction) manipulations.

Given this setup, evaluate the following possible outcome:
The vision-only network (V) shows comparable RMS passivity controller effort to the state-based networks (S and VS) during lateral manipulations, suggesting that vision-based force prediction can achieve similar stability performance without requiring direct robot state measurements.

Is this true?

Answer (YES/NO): NO